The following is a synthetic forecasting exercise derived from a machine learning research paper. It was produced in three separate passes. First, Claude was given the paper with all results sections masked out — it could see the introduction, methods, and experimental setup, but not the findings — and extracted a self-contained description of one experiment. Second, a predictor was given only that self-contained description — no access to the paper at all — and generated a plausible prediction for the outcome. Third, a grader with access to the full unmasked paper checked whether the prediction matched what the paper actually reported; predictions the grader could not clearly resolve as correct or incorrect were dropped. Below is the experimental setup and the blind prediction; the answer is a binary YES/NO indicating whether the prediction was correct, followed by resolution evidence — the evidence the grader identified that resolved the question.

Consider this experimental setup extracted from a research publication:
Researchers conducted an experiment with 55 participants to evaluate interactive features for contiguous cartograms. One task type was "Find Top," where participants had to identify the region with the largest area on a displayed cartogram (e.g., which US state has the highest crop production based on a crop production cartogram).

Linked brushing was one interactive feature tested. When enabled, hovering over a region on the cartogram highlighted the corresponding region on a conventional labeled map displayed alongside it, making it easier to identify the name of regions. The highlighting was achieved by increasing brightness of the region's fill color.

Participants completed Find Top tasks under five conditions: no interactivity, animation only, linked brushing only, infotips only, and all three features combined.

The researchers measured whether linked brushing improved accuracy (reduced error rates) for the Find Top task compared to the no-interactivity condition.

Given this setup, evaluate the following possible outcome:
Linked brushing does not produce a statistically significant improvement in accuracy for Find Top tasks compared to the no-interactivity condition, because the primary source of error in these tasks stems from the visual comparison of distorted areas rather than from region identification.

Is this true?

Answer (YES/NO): YES